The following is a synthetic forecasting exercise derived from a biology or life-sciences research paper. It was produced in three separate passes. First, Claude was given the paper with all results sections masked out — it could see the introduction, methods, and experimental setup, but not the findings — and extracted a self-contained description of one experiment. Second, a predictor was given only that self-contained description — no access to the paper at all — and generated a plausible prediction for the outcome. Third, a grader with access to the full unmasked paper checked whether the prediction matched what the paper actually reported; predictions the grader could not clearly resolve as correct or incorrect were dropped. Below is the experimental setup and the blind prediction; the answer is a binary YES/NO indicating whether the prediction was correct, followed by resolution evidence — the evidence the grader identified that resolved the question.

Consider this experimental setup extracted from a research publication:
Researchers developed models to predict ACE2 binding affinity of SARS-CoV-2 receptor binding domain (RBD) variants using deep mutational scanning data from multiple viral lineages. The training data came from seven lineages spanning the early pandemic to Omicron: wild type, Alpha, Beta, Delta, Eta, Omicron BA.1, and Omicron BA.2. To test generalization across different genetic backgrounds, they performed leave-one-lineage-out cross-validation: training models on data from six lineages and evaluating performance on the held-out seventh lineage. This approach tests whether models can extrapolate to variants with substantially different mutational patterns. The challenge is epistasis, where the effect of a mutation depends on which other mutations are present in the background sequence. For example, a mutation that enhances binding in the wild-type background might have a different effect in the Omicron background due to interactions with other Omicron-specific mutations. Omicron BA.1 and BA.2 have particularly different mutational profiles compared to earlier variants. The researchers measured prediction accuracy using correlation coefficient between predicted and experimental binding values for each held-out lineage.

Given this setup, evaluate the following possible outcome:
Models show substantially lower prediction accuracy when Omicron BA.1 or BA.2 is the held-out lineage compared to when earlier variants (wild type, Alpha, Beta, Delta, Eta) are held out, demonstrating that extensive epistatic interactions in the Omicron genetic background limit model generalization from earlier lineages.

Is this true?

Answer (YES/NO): YES